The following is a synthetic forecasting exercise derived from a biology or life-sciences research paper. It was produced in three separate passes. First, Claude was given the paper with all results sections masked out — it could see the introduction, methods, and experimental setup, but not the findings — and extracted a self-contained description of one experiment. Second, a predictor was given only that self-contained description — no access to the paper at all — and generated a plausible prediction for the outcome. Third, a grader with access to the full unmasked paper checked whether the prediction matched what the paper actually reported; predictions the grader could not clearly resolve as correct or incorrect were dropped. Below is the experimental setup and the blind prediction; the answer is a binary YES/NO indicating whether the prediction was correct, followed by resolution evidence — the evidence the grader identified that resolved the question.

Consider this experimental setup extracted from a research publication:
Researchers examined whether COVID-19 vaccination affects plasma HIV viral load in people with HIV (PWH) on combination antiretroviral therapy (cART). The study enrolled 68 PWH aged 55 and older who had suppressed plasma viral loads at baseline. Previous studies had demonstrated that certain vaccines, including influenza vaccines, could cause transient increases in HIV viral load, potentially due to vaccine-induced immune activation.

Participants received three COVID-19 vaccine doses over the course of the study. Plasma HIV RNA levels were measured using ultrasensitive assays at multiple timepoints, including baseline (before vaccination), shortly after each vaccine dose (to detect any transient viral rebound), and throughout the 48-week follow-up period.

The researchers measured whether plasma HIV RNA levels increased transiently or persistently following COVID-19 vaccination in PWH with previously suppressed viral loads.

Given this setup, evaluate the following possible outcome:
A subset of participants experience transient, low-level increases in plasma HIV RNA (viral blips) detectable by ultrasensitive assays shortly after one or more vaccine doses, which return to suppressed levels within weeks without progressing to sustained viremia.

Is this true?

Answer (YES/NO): YES